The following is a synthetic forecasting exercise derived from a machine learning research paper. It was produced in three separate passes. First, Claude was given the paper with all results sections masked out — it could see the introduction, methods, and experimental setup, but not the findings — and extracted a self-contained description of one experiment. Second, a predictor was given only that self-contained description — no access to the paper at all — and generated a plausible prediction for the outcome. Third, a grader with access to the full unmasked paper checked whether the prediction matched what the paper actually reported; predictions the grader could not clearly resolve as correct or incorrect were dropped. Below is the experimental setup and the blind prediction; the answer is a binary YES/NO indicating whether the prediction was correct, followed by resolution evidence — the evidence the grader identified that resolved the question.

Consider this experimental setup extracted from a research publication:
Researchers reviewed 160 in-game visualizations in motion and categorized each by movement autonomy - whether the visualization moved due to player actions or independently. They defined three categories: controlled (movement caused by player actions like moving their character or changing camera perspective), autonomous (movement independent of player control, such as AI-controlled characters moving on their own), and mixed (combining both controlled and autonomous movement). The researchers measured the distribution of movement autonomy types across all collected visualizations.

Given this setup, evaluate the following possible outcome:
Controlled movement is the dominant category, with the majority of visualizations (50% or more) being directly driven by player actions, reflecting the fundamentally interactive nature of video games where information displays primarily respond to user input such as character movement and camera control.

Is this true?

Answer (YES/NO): YES